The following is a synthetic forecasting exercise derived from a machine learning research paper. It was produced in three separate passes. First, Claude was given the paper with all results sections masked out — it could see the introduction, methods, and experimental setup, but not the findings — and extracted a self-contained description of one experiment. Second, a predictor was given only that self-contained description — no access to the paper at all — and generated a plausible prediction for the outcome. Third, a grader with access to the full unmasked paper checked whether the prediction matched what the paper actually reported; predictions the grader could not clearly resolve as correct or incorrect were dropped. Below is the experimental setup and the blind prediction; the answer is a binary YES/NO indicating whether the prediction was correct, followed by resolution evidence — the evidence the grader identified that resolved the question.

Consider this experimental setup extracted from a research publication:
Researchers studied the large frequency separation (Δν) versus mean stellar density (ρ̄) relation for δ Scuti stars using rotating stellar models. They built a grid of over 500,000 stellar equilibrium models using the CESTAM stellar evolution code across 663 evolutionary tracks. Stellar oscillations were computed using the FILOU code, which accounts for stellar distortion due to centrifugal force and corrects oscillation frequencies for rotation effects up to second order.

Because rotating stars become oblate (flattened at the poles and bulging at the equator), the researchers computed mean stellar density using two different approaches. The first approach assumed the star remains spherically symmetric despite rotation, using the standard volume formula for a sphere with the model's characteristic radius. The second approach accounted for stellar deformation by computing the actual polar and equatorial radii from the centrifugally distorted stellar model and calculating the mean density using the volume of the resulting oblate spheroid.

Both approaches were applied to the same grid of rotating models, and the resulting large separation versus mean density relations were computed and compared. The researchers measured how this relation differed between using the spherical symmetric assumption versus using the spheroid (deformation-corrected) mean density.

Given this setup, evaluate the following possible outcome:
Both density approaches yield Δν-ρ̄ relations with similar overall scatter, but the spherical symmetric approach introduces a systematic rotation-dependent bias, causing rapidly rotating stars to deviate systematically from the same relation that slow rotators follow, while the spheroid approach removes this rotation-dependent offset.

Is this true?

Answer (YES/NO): NO